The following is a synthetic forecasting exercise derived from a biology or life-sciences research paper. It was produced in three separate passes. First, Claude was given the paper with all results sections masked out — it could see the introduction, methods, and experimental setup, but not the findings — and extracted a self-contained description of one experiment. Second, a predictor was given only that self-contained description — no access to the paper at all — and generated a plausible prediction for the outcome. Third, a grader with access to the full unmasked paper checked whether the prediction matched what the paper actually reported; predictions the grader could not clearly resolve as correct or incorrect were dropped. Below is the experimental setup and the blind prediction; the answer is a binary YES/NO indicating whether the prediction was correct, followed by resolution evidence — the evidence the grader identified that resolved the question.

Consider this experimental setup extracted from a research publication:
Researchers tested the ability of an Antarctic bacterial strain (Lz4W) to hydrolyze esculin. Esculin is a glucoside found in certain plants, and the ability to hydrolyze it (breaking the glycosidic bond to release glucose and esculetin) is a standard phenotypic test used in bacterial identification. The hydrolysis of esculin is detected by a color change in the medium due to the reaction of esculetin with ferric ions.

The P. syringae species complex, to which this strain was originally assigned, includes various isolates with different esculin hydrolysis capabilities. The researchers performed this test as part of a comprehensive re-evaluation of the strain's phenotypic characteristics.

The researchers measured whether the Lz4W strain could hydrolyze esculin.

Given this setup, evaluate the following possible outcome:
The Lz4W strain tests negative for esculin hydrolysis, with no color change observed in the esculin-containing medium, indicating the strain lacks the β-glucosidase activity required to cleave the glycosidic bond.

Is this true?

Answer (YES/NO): YES